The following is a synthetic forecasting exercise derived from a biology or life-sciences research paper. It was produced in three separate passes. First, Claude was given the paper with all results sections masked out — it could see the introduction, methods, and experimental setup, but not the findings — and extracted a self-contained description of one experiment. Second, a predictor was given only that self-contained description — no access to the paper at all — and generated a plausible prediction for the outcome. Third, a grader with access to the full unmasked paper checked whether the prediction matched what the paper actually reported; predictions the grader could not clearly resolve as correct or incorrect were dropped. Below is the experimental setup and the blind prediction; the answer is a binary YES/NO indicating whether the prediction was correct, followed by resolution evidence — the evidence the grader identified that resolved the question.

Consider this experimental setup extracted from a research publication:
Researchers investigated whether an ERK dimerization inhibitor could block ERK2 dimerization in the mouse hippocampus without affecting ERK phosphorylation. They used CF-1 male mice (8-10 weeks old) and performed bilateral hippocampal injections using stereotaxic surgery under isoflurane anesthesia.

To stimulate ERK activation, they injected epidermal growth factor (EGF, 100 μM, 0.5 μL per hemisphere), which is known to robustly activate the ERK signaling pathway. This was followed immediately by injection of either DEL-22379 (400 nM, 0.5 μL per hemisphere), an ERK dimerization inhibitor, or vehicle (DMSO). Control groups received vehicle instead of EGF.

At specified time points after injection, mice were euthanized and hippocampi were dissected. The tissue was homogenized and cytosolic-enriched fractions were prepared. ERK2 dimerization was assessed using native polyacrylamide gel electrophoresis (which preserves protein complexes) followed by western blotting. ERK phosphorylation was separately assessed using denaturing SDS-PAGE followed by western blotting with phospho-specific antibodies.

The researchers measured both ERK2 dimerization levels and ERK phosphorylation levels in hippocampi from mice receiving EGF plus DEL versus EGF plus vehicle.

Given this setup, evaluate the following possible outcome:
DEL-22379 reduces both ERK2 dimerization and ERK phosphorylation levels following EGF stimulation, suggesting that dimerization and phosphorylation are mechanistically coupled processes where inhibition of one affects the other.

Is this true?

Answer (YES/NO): NO